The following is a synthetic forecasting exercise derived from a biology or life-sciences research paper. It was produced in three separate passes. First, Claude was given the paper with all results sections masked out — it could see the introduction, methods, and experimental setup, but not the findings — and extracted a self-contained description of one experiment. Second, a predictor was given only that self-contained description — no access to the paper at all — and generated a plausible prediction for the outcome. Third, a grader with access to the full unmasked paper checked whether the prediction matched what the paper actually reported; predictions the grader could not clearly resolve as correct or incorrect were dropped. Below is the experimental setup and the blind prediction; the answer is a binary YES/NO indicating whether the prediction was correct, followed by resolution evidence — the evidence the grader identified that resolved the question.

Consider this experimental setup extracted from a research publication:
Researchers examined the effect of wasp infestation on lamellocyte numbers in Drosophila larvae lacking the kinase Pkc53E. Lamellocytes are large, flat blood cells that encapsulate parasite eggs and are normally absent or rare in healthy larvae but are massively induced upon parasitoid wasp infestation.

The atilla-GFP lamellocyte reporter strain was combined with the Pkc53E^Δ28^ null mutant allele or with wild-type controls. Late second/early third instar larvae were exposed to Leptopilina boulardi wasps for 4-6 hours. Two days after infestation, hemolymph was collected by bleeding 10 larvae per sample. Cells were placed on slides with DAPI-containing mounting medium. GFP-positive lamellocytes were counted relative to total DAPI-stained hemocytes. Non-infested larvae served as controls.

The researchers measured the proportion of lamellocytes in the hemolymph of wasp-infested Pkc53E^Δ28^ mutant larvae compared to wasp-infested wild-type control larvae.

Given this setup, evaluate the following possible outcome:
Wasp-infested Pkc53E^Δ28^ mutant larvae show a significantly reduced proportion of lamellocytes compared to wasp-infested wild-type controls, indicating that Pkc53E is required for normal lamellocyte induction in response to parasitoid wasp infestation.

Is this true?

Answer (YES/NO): YES